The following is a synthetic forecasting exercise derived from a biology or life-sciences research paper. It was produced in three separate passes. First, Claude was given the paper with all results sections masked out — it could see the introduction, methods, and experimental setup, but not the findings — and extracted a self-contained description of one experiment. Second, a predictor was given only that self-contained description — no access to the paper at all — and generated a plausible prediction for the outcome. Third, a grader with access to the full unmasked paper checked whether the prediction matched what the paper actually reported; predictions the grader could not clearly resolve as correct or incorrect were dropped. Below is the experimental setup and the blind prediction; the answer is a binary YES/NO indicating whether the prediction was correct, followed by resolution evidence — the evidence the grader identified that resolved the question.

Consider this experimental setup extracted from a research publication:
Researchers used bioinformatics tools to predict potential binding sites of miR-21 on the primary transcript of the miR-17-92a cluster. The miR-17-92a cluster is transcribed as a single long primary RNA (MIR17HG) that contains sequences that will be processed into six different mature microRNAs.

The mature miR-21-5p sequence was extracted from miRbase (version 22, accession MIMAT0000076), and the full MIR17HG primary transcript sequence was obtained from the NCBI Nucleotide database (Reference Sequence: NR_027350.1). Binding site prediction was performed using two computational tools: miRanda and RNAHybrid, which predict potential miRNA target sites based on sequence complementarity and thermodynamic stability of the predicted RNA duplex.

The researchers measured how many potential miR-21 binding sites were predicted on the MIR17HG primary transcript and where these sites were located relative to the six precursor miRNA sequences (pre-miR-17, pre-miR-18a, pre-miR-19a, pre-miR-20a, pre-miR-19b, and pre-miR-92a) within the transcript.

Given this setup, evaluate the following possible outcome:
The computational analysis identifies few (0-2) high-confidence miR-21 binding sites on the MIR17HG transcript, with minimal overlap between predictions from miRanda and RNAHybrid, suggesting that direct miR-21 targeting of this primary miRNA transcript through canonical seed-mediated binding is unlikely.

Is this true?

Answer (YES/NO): NO